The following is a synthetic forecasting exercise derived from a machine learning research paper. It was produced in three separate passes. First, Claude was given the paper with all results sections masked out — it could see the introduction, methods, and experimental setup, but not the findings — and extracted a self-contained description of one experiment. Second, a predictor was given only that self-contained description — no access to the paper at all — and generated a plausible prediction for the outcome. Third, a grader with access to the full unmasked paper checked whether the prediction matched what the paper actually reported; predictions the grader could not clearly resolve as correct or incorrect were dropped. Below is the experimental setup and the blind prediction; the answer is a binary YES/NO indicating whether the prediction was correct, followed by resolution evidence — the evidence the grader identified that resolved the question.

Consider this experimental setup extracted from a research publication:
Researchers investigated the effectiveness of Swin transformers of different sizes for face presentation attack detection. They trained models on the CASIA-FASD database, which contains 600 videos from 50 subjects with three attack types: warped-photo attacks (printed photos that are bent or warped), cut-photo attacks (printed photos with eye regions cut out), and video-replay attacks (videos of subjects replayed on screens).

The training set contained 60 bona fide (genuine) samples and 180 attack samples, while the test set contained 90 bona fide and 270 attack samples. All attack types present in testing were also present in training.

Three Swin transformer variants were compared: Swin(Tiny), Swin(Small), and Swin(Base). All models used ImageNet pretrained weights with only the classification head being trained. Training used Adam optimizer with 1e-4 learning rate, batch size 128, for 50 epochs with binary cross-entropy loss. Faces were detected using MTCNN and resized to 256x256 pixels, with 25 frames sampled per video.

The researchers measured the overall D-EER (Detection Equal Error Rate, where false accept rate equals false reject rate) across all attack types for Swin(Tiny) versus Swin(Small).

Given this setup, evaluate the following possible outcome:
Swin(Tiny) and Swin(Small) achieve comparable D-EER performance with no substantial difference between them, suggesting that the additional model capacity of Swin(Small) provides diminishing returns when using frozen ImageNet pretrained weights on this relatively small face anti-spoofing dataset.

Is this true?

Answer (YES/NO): NO